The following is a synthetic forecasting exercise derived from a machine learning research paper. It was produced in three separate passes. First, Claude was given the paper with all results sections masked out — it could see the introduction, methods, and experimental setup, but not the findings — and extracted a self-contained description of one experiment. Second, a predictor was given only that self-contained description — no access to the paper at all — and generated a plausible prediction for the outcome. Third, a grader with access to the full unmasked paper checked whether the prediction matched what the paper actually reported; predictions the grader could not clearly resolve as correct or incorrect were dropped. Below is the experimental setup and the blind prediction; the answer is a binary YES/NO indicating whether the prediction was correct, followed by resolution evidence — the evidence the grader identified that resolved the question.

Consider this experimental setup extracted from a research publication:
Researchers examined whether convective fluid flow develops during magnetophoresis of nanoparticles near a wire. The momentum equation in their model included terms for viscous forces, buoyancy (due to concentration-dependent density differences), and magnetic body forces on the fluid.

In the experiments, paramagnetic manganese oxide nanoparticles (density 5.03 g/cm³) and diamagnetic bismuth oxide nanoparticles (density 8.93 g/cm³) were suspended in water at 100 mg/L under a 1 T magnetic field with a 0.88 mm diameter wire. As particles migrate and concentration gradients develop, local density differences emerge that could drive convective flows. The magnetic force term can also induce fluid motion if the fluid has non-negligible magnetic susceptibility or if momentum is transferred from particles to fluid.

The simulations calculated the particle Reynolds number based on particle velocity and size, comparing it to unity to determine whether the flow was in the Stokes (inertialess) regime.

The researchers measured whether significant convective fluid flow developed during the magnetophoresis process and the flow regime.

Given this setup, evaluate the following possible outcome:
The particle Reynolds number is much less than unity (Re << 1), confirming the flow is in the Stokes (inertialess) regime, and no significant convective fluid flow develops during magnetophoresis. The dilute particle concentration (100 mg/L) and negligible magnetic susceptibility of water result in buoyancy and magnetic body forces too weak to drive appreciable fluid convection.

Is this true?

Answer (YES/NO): NO